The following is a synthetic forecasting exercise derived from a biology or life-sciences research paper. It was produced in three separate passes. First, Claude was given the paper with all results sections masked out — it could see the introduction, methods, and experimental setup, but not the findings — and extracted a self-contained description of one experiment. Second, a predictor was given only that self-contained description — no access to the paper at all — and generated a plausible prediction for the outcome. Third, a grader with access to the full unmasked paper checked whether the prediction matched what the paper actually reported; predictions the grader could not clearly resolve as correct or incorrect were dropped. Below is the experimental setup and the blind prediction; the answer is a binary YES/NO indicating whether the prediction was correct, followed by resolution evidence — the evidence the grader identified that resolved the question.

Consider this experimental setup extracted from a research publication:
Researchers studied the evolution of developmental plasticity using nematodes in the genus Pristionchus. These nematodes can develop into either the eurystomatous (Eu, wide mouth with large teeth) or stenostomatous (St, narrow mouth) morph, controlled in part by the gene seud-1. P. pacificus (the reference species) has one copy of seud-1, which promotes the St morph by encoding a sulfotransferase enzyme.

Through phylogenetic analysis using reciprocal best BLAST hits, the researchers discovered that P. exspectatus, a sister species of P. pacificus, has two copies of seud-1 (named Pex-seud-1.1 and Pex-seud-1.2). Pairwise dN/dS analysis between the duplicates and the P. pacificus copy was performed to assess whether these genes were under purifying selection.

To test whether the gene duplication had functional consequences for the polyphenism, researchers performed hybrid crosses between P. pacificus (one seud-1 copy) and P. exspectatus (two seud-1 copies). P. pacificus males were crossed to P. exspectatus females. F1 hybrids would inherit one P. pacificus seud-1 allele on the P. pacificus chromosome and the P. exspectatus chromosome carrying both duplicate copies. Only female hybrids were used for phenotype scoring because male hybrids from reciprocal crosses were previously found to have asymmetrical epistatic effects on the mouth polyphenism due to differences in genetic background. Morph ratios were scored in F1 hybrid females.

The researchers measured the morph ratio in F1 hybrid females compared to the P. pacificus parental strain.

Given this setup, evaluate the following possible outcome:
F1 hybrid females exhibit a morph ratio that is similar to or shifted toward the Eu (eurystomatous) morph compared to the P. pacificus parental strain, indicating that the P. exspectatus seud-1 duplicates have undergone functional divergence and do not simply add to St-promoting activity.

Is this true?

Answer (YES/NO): NO